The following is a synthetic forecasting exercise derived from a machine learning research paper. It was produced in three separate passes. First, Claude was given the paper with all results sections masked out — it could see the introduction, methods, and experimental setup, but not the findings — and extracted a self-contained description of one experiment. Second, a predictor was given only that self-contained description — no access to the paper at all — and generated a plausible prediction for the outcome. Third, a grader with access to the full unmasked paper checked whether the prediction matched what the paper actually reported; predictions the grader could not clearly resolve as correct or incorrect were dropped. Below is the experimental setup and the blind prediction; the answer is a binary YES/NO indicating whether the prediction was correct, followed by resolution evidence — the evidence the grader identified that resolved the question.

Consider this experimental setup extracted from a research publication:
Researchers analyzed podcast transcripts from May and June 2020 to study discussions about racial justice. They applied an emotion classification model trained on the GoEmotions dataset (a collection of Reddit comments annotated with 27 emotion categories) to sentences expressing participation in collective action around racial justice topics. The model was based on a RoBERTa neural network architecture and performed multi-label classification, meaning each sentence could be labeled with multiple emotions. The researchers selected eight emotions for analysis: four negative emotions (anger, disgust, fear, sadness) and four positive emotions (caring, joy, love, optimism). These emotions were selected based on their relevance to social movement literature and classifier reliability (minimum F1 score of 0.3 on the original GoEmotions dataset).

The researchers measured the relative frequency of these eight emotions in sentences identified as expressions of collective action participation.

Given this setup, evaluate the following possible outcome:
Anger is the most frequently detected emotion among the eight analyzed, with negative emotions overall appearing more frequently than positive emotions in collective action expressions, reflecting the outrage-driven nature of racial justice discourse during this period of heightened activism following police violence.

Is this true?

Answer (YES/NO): NO